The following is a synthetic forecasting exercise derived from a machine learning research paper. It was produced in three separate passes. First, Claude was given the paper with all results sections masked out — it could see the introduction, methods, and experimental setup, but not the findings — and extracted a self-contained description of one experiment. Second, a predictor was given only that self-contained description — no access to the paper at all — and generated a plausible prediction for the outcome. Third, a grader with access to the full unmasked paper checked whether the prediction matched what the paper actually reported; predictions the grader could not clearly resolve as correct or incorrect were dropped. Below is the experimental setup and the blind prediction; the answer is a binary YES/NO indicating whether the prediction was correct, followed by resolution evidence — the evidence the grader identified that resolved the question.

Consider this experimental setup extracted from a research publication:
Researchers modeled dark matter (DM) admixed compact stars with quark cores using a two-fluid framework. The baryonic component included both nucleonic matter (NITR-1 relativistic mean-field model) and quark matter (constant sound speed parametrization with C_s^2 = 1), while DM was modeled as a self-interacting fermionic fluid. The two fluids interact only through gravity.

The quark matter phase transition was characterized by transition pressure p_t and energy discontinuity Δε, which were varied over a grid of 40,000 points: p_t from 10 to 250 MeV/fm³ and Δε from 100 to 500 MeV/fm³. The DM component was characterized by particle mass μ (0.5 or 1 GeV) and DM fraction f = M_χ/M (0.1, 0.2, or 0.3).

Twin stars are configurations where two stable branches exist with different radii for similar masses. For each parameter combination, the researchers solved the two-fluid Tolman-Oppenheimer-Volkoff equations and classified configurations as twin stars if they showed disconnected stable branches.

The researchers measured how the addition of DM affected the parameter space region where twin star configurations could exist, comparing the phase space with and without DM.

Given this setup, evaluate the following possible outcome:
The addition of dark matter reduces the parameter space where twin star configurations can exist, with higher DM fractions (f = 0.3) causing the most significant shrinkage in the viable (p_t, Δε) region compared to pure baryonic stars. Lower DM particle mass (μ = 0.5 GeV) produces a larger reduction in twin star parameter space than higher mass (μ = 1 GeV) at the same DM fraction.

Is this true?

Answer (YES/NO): NO